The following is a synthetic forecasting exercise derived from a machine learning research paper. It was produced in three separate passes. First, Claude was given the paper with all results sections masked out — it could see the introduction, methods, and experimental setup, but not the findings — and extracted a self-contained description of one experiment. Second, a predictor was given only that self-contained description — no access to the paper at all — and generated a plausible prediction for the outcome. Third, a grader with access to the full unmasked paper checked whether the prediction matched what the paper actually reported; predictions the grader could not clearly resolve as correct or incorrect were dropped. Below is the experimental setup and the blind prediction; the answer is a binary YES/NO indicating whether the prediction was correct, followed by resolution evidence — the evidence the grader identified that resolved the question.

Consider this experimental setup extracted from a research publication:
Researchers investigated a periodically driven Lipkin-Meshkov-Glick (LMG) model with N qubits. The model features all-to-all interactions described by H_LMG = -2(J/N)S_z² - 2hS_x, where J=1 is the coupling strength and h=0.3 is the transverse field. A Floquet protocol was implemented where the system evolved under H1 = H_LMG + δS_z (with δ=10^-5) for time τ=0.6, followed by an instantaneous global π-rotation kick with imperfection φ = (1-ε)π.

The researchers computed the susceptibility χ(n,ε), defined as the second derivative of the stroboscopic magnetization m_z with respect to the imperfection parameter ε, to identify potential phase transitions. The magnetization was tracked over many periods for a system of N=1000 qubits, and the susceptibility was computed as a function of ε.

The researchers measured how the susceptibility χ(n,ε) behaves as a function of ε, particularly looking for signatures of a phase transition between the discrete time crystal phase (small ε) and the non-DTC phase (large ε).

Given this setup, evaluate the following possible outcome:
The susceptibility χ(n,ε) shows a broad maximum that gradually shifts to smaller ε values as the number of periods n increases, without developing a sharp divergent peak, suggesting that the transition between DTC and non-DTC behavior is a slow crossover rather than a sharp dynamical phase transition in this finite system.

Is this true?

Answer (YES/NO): NO